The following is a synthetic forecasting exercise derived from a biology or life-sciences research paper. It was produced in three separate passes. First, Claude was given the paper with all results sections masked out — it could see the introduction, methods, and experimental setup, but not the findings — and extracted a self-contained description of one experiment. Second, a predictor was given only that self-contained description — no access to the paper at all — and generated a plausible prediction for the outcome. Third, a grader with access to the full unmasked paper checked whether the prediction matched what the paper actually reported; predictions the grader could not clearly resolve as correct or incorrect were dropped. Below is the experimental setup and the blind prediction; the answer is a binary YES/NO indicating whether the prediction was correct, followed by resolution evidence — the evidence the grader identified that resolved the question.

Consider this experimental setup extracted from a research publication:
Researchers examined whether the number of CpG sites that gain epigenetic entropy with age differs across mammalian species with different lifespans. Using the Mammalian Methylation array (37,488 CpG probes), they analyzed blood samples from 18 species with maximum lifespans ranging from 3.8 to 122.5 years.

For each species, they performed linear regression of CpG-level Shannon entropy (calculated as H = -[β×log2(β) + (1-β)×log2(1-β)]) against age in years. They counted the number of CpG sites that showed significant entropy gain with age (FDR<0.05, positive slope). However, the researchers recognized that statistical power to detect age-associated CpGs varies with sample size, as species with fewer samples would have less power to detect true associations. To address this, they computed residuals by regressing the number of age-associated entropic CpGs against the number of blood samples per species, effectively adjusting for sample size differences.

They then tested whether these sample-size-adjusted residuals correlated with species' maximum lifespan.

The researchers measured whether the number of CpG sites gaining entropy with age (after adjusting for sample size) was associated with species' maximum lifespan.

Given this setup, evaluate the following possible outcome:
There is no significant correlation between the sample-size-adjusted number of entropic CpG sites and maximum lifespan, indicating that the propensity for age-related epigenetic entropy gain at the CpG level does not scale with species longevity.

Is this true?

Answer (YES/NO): NO